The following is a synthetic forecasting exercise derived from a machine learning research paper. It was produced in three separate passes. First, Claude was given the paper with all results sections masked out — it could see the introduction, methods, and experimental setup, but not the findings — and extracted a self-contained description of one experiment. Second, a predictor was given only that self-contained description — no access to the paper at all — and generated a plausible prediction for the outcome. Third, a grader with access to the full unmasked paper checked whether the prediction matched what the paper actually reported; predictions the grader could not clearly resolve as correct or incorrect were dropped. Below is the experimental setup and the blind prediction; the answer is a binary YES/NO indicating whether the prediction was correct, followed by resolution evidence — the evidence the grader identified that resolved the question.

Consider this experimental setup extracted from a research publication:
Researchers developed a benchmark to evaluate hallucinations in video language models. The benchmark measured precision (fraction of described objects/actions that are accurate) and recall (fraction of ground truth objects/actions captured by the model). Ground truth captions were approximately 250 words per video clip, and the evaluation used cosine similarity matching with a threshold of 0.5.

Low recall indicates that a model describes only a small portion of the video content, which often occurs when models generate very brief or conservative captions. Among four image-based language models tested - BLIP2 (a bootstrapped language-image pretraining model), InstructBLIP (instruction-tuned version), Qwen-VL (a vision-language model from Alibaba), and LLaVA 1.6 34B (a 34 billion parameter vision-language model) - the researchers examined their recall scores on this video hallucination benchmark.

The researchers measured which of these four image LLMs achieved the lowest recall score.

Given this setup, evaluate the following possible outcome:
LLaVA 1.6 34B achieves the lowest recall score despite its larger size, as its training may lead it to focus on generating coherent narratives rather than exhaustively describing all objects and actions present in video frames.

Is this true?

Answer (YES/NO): NO